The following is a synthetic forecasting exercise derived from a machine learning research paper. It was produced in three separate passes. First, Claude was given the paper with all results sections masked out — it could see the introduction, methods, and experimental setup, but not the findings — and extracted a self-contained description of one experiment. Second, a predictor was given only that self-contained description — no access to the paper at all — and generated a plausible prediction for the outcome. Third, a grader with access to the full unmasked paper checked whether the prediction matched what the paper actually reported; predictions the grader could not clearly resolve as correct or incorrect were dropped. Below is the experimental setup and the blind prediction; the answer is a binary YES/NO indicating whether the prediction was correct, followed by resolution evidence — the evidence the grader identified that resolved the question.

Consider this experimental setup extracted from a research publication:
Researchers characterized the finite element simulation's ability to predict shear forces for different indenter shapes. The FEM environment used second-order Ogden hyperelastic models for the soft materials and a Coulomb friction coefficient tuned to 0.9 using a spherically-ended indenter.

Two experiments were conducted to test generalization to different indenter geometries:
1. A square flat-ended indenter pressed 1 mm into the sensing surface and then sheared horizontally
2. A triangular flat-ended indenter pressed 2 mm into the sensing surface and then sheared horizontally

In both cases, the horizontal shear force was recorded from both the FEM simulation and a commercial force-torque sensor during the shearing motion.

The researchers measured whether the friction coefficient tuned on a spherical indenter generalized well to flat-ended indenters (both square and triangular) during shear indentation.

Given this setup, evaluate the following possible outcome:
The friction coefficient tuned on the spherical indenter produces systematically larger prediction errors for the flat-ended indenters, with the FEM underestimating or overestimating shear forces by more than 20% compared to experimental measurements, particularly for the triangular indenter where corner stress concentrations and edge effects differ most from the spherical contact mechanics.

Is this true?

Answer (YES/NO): NO